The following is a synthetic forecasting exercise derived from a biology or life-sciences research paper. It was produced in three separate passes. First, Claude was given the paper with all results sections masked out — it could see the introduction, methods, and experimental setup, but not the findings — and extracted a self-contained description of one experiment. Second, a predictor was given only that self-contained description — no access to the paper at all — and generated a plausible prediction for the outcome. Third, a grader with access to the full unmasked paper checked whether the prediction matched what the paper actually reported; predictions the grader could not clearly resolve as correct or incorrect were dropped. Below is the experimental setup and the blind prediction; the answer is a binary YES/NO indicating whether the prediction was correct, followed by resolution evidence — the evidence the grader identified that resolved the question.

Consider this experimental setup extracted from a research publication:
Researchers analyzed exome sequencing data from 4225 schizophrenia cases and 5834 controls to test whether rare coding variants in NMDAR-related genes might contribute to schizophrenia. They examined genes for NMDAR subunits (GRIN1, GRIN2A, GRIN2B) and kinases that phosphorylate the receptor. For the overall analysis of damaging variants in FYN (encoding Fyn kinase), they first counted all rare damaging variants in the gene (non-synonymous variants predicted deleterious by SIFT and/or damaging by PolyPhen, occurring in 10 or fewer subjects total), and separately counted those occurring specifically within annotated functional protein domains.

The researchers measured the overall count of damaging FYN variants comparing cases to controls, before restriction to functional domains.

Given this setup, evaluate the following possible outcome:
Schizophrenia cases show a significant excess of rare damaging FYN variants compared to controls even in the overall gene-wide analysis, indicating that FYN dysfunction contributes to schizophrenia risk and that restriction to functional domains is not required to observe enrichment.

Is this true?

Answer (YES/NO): YES